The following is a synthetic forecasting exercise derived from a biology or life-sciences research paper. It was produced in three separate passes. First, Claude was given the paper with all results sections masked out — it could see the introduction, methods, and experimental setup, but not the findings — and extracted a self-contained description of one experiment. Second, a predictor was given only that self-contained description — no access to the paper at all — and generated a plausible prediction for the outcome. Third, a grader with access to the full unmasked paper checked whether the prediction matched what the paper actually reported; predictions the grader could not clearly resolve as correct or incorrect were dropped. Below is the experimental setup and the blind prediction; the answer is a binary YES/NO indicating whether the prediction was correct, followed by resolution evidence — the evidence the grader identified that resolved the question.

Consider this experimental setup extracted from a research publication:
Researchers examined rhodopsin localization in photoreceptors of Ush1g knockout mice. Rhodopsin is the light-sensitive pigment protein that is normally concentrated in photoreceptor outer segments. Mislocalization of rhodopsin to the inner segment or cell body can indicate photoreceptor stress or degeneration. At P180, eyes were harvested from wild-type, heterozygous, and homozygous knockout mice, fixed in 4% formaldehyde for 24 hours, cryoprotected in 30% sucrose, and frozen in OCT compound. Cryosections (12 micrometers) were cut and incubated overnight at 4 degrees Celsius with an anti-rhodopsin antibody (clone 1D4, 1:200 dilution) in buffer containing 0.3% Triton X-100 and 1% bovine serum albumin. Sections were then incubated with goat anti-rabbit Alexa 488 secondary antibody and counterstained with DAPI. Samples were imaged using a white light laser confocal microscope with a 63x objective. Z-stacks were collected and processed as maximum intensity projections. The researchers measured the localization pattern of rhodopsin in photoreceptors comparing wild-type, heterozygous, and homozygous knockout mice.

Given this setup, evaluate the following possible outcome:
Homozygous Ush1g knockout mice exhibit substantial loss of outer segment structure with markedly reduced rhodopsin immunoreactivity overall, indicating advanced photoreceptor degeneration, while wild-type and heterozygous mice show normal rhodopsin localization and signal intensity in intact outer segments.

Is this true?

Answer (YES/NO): NO